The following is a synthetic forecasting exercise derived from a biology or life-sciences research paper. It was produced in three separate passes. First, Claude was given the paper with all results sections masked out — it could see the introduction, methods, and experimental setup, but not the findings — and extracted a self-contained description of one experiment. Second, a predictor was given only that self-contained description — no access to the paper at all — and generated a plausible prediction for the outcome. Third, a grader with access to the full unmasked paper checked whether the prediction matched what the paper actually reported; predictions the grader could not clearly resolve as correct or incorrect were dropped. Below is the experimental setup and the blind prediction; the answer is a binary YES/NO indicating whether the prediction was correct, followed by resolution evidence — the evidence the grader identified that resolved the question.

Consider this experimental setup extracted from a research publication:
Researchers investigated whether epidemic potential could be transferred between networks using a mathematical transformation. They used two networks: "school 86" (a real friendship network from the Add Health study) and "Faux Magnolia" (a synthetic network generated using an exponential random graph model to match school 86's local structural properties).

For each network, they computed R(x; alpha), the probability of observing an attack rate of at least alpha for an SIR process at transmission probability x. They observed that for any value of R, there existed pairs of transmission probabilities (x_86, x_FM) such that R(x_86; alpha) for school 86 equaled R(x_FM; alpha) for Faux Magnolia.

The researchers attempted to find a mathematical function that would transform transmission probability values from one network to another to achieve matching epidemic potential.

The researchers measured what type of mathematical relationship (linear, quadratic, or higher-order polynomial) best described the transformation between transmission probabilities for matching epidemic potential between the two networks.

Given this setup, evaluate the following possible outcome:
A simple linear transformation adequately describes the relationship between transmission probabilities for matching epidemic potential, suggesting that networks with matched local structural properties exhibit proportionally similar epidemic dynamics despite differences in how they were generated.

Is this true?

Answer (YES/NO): NO